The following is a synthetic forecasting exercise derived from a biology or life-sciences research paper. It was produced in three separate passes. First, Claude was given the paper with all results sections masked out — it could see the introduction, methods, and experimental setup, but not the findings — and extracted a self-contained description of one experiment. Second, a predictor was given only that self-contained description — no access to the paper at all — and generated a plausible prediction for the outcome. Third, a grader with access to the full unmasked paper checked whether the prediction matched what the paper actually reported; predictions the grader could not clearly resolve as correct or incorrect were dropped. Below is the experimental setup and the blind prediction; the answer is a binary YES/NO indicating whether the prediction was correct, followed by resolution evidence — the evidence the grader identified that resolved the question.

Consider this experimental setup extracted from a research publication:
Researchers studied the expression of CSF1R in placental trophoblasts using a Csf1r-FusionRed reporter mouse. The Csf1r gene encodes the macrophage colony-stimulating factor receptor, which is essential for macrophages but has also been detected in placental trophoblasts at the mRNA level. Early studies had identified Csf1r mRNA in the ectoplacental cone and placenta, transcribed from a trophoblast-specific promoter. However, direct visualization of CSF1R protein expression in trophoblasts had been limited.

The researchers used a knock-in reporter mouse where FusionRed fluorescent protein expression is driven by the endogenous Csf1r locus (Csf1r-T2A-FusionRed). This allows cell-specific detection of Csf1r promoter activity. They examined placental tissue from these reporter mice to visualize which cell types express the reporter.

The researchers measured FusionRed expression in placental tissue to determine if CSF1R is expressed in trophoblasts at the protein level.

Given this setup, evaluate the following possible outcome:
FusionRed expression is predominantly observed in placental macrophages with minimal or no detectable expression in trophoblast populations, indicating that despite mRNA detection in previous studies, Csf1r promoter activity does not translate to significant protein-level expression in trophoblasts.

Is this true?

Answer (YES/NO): NO